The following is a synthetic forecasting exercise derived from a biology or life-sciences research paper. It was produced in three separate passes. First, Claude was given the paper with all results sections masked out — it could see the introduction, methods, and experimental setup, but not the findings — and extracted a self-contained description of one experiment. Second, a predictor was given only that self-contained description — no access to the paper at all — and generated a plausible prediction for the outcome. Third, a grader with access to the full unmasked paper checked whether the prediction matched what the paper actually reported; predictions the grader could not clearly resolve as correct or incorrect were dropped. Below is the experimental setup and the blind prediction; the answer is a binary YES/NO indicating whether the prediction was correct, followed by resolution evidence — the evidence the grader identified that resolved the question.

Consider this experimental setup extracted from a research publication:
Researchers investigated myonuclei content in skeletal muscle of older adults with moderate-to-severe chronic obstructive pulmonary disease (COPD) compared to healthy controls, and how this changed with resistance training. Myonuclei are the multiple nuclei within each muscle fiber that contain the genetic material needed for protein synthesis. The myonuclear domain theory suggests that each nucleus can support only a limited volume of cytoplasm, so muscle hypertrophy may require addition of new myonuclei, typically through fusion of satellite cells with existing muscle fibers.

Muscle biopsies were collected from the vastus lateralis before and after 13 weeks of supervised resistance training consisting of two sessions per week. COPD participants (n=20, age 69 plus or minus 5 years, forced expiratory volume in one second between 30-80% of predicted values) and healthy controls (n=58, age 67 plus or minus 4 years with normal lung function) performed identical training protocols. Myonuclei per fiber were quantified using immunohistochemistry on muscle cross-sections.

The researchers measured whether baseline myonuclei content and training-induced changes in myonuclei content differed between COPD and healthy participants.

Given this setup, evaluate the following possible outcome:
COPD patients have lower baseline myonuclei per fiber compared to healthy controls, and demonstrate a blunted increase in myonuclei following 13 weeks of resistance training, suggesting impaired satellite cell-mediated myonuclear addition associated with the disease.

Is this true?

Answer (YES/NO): NO